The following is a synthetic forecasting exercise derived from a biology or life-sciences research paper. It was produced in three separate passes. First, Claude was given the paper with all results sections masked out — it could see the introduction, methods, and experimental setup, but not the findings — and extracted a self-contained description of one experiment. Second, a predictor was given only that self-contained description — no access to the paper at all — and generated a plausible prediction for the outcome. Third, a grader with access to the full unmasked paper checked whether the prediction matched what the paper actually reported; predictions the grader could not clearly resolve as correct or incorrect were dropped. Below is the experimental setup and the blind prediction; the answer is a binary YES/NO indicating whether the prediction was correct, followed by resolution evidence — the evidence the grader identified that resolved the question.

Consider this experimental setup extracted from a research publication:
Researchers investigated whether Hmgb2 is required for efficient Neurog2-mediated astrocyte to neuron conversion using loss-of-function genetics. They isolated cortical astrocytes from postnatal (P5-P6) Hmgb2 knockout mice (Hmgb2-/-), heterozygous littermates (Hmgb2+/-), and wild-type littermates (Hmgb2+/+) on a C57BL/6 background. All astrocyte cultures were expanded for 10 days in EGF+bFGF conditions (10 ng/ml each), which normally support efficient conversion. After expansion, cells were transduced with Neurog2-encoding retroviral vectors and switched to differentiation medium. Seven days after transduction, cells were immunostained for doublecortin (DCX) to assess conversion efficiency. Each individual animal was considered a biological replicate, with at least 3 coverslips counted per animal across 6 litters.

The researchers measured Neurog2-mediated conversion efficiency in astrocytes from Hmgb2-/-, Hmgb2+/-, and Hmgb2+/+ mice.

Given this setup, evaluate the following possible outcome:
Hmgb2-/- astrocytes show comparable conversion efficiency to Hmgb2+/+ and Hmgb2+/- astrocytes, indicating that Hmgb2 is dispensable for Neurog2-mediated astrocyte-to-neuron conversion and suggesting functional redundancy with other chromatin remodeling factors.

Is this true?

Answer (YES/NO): NO